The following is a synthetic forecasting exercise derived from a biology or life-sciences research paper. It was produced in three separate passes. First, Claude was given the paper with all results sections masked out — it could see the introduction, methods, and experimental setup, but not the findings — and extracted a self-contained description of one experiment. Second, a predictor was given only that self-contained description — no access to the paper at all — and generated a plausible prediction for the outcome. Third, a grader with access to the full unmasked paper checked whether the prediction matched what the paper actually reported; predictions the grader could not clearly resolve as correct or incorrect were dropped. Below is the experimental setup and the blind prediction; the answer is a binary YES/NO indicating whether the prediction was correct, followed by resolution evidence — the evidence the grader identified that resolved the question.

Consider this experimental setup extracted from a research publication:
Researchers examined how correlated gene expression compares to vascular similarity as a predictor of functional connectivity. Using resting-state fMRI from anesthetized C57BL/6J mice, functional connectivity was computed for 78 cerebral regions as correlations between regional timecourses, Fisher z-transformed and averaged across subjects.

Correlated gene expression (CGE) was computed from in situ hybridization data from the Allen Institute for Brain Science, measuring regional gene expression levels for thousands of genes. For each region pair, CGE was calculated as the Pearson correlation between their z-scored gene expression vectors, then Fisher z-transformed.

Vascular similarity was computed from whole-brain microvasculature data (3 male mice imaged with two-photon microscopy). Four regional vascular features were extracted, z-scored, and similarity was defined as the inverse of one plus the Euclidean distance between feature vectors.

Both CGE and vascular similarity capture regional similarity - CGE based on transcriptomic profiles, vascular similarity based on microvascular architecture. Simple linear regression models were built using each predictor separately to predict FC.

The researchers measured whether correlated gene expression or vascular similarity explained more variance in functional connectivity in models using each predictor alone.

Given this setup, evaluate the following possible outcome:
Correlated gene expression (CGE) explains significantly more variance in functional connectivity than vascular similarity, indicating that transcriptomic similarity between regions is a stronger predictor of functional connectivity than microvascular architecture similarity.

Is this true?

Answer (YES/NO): YES